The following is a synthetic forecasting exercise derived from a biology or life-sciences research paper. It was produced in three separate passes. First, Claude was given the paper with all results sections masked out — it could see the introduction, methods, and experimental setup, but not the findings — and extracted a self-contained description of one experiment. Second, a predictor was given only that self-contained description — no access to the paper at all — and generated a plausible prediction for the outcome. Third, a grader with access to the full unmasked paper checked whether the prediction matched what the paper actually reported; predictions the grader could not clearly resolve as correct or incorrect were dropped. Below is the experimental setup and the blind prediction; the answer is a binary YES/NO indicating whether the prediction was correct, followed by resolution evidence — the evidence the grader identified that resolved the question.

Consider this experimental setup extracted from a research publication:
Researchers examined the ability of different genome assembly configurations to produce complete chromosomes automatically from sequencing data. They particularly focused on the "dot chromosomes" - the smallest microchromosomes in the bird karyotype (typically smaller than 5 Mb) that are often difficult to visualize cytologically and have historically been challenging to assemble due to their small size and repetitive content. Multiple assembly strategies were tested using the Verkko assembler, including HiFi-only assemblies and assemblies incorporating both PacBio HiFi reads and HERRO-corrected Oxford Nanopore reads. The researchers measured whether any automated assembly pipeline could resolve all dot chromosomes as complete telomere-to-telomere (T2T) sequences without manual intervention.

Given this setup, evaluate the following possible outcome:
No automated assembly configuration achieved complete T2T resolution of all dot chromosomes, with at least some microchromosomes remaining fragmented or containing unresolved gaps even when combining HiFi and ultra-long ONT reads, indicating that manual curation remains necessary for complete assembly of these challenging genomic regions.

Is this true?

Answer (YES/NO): YES